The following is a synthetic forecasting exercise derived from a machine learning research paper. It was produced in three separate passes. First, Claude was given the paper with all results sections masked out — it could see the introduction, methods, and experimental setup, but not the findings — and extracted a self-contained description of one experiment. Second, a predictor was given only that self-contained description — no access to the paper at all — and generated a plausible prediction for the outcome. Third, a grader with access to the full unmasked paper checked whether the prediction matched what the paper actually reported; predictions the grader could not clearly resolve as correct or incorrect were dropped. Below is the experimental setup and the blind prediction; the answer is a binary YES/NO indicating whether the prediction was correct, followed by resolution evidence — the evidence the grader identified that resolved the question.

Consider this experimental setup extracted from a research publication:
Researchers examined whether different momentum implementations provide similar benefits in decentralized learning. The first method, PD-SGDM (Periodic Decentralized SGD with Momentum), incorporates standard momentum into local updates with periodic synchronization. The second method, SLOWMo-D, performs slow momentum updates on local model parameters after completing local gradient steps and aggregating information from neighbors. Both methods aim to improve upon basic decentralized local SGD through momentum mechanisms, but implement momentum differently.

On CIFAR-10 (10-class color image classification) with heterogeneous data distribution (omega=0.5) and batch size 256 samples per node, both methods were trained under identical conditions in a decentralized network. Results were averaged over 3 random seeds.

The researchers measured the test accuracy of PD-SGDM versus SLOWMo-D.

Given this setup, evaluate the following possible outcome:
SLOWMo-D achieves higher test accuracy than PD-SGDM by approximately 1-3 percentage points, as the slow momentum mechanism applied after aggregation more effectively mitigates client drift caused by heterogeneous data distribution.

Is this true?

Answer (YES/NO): NO